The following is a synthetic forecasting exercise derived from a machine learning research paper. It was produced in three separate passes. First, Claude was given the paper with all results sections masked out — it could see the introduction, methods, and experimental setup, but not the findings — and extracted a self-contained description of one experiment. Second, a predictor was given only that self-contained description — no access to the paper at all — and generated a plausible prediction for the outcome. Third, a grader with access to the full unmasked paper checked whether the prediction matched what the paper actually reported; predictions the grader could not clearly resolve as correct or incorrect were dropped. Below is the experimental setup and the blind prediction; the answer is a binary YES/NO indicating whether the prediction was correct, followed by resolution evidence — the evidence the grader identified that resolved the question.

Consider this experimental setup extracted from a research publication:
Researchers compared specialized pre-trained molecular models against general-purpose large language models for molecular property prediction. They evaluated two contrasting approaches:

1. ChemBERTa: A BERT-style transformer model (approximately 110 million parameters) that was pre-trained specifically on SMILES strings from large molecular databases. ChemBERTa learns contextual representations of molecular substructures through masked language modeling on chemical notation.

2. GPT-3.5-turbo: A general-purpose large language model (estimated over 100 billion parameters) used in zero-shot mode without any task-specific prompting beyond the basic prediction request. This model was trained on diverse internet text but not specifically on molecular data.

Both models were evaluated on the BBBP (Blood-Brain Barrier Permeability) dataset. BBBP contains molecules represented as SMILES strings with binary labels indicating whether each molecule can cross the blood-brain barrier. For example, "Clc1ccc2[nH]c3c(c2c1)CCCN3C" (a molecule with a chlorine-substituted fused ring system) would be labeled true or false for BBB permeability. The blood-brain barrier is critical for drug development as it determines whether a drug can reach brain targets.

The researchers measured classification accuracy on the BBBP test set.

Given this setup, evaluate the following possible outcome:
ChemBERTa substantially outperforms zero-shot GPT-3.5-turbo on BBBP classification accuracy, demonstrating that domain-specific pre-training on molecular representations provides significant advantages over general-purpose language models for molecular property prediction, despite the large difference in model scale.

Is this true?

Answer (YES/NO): NO